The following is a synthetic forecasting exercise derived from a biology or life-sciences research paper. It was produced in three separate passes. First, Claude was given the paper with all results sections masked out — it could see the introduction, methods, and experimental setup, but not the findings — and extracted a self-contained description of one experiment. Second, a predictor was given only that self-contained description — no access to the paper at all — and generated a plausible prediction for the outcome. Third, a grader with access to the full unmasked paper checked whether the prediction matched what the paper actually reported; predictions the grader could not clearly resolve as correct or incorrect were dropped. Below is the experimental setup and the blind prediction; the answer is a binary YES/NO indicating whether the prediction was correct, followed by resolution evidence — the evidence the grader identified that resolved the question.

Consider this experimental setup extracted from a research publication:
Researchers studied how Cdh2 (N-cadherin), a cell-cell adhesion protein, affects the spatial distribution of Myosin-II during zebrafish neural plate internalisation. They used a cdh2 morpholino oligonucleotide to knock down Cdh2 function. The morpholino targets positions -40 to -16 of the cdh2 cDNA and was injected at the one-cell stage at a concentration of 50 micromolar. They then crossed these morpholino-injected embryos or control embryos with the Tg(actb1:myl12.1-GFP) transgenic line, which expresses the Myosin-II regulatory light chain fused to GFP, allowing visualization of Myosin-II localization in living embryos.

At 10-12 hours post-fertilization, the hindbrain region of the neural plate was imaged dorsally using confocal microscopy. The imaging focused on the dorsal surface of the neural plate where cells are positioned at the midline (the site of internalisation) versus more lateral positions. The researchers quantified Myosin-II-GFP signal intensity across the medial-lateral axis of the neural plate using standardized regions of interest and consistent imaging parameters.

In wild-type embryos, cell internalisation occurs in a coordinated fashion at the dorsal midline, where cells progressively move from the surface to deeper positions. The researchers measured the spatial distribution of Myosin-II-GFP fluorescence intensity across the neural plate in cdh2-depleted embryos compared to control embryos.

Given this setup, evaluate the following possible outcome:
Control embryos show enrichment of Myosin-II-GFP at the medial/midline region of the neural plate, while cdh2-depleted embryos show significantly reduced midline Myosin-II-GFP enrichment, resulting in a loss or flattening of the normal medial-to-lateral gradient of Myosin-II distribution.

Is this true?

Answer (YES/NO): YES